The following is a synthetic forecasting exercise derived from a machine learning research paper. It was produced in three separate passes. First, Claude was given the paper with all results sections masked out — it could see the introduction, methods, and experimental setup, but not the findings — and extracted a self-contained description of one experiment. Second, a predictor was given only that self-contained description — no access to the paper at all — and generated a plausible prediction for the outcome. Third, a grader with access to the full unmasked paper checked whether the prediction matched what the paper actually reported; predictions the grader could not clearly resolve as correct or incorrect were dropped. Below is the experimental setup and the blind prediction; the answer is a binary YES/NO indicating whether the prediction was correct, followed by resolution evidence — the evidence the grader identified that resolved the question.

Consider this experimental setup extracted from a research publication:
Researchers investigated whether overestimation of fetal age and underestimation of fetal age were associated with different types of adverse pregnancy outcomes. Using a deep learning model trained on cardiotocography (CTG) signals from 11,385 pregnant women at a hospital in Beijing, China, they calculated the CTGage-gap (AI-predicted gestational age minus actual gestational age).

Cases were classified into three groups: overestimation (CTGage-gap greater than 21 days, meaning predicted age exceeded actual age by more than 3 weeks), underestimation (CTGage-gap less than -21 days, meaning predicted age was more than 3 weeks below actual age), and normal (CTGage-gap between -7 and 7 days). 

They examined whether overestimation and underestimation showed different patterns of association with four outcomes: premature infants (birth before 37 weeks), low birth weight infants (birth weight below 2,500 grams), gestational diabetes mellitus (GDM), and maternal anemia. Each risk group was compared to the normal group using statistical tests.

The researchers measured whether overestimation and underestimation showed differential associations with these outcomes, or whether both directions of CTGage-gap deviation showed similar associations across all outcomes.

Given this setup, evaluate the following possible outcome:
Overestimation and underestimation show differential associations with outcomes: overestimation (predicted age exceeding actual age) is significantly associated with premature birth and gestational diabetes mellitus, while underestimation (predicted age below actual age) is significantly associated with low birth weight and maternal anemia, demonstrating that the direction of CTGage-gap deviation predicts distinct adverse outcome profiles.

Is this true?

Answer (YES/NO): YES